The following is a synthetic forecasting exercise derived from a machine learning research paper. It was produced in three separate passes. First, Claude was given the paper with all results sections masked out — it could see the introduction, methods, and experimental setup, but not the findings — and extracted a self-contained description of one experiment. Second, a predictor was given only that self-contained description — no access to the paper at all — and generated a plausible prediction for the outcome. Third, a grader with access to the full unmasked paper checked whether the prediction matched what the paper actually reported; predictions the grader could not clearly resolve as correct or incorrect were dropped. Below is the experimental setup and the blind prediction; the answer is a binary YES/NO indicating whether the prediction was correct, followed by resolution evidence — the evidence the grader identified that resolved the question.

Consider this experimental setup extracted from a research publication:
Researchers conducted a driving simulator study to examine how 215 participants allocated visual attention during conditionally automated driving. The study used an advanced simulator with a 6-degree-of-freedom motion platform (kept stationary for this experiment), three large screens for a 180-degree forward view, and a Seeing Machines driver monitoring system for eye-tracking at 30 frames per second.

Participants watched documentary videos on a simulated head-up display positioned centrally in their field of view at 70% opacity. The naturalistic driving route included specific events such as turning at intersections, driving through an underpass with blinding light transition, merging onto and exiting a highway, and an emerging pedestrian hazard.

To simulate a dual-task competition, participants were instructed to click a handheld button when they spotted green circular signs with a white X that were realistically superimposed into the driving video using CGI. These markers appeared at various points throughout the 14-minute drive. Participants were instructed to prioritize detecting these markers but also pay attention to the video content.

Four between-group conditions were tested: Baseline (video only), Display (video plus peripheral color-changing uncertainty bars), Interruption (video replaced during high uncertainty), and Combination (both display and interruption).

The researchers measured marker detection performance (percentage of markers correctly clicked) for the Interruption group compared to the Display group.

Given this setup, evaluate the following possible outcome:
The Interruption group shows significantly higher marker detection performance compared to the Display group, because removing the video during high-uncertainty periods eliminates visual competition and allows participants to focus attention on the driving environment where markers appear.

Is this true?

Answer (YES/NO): NO